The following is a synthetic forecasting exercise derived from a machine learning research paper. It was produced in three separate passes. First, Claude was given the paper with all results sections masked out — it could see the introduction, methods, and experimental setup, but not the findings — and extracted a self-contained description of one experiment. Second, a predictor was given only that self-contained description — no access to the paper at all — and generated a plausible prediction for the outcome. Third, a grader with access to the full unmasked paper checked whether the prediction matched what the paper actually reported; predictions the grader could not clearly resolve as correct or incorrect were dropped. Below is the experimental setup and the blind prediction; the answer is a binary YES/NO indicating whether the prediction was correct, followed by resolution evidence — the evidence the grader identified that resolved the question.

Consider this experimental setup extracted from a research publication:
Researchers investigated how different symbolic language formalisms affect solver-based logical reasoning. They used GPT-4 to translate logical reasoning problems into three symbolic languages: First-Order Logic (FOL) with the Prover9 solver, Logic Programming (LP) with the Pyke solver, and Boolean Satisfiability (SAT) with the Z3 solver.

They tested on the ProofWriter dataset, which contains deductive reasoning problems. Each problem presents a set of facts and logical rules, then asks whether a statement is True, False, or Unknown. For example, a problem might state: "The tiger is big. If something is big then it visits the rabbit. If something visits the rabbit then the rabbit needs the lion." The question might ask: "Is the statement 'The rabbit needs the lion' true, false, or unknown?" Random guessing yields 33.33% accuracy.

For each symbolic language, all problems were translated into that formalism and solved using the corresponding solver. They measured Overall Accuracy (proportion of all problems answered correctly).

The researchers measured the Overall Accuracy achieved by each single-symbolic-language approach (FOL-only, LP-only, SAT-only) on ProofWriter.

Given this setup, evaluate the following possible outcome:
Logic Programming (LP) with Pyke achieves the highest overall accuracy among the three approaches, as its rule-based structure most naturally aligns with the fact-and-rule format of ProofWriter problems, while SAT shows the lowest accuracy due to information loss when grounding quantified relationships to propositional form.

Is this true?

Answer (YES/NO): NO